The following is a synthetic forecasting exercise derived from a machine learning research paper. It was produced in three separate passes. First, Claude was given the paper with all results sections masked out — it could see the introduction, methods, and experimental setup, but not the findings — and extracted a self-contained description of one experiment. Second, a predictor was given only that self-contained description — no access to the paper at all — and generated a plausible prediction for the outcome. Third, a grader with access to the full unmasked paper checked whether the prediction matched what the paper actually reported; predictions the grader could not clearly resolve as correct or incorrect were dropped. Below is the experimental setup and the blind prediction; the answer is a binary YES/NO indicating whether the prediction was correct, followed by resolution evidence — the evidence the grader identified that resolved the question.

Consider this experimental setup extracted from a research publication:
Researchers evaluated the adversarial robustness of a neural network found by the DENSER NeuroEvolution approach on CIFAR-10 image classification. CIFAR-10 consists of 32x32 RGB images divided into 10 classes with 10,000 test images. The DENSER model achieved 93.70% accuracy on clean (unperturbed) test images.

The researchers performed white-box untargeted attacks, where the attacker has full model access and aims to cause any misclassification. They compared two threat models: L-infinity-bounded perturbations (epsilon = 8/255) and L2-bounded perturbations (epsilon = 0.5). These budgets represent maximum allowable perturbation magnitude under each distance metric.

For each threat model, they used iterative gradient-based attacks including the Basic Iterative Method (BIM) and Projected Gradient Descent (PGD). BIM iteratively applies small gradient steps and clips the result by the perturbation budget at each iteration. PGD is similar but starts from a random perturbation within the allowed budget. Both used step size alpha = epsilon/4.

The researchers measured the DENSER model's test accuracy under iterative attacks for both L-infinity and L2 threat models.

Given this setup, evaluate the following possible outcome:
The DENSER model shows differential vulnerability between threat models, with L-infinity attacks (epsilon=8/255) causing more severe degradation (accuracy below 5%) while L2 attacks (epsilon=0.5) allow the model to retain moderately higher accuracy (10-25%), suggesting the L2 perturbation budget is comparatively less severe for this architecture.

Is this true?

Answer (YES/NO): YES